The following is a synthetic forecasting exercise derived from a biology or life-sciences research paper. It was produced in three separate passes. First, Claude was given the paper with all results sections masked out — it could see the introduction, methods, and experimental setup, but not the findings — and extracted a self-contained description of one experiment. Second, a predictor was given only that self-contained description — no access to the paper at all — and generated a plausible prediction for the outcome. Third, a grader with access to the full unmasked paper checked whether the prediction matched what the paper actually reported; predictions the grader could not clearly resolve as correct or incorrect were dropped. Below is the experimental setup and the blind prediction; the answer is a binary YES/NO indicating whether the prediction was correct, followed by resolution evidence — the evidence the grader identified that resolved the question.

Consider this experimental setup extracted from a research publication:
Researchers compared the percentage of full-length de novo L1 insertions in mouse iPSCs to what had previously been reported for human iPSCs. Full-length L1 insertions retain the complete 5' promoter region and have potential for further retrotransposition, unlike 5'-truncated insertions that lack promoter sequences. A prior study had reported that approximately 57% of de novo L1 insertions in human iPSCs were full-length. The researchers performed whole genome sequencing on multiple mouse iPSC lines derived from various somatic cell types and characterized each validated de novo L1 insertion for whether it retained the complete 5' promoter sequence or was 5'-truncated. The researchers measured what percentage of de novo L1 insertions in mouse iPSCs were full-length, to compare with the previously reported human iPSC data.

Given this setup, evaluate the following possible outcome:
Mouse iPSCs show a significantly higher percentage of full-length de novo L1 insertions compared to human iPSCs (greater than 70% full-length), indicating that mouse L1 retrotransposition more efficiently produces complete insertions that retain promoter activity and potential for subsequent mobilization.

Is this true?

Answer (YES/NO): NO